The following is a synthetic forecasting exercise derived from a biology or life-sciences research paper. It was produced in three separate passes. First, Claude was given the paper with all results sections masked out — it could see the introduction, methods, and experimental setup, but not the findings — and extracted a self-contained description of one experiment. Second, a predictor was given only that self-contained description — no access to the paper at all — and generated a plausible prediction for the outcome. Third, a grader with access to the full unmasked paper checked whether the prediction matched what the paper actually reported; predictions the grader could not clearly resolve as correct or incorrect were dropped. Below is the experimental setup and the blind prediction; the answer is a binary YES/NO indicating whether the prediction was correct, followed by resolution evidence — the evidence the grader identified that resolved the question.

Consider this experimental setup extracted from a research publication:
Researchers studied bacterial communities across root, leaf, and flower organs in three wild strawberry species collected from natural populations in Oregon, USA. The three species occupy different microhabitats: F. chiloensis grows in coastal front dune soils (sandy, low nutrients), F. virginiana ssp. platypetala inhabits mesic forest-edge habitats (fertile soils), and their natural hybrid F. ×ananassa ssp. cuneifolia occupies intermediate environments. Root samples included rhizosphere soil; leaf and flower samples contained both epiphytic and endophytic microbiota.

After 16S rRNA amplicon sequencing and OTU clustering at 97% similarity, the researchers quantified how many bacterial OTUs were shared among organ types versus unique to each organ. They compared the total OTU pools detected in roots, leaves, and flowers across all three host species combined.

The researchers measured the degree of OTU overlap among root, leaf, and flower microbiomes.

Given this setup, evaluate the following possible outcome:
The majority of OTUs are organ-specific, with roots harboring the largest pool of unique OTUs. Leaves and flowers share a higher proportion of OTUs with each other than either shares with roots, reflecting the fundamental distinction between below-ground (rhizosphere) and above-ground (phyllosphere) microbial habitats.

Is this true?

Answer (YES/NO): NO